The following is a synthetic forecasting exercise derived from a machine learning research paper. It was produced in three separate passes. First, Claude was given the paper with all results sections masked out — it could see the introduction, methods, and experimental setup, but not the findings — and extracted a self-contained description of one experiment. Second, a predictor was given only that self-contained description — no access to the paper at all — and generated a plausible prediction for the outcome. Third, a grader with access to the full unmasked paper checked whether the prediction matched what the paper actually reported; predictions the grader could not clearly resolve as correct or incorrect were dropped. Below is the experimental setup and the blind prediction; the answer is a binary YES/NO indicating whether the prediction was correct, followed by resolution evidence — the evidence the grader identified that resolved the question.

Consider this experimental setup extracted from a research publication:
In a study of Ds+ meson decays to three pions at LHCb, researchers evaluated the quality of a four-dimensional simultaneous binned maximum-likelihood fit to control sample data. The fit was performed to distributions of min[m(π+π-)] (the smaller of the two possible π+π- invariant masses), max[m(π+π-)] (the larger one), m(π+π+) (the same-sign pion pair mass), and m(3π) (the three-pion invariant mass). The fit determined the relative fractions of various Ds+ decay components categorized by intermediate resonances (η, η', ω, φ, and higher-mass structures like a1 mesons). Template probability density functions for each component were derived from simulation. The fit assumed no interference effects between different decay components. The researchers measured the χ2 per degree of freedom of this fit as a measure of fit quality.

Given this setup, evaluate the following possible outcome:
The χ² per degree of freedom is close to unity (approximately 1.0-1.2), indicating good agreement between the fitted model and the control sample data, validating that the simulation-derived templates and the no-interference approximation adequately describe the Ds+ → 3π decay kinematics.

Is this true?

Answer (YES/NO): NO